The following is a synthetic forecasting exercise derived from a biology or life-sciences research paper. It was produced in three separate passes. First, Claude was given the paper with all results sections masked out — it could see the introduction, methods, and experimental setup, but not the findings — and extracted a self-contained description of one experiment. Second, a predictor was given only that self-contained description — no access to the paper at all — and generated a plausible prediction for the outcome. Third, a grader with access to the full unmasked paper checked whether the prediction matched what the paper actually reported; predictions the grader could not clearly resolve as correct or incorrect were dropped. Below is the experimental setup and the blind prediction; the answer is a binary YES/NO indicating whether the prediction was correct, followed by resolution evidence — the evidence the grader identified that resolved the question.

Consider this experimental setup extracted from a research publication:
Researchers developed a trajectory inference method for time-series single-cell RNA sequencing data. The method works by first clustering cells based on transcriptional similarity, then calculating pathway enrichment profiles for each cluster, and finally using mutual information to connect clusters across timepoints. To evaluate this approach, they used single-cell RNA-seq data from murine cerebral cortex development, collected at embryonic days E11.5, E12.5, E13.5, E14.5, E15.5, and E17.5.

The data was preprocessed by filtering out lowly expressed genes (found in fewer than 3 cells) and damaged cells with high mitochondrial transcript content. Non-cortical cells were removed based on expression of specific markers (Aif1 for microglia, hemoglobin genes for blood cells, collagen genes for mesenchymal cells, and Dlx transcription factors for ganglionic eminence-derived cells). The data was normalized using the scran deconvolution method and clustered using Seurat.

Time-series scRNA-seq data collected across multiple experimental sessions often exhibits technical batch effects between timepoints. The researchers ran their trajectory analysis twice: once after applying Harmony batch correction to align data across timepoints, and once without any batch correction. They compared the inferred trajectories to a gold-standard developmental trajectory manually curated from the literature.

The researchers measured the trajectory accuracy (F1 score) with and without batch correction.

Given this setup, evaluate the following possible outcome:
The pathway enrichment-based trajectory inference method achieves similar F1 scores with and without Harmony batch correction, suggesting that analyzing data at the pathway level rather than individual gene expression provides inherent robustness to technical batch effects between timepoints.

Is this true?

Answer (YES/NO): NO